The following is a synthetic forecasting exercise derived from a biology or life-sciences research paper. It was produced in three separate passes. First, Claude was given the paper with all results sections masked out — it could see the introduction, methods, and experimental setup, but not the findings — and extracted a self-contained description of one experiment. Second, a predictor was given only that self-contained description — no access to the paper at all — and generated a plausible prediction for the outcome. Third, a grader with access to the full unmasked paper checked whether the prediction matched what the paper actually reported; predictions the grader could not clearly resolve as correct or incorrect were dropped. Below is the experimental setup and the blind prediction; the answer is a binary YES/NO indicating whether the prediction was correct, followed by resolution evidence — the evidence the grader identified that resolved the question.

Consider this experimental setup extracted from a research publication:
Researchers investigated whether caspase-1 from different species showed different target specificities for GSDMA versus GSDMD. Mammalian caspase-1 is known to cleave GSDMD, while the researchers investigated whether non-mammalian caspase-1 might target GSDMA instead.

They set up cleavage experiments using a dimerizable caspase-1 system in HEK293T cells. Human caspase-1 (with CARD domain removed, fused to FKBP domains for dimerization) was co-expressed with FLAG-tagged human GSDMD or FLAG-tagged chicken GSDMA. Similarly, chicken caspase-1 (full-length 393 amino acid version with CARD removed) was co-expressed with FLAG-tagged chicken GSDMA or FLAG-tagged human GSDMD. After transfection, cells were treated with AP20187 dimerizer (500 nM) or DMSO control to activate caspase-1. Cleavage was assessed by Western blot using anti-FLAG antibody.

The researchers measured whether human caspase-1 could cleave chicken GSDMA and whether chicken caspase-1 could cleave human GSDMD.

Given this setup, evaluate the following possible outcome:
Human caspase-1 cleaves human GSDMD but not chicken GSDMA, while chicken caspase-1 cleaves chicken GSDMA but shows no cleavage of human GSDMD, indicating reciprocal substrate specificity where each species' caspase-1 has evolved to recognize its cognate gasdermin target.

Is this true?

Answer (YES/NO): NO